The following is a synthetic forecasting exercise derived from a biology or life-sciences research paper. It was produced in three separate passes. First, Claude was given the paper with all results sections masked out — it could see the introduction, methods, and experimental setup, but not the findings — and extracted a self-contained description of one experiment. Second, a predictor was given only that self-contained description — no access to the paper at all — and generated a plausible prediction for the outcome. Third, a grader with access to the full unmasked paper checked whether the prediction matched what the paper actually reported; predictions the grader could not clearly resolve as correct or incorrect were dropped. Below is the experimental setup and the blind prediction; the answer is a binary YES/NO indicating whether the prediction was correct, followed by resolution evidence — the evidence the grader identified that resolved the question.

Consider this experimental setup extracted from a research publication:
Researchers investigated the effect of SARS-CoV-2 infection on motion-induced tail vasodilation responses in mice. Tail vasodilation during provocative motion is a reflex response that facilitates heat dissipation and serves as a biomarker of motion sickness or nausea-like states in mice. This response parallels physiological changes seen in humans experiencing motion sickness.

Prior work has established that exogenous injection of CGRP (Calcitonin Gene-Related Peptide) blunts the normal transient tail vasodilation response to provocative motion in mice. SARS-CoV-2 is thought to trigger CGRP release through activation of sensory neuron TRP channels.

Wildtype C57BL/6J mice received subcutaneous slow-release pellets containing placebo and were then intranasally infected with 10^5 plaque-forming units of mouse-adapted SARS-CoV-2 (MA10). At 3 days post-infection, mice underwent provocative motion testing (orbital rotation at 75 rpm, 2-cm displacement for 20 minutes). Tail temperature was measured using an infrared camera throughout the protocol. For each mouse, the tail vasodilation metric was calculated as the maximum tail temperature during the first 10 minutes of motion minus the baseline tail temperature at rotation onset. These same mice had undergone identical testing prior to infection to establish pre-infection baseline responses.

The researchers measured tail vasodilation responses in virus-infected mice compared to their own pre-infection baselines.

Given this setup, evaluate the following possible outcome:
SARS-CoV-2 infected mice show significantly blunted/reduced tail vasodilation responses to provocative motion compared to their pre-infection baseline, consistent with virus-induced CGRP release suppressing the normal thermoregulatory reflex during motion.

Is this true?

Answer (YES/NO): YES